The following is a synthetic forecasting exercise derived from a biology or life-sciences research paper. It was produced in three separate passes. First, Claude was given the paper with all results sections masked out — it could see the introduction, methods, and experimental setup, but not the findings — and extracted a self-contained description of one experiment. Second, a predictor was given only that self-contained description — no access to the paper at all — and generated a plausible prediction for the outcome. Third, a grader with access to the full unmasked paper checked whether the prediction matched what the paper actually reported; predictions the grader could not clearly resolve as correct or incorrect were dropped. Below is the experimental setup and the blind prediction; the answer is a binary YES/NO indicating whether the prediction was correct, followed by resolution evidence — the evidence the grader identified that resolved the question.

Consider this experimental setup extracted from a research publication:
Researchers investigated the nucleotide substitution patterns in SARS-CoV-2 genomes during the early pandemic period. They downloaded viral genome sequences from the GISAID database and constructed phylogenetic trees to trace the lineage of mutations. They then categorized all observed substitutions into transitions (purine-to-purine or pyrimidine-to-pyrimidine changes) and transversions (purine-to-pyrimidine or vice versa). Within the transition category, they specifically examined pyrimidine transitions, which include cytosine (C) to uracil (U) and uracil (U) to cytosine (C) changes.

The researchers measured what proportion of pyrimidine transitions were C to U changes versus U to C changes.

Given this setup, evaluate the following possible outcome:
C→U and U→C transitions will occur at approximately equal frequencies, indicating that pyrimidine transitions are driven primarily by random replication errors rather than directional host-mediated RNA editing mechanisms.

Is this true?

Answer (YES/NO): NO